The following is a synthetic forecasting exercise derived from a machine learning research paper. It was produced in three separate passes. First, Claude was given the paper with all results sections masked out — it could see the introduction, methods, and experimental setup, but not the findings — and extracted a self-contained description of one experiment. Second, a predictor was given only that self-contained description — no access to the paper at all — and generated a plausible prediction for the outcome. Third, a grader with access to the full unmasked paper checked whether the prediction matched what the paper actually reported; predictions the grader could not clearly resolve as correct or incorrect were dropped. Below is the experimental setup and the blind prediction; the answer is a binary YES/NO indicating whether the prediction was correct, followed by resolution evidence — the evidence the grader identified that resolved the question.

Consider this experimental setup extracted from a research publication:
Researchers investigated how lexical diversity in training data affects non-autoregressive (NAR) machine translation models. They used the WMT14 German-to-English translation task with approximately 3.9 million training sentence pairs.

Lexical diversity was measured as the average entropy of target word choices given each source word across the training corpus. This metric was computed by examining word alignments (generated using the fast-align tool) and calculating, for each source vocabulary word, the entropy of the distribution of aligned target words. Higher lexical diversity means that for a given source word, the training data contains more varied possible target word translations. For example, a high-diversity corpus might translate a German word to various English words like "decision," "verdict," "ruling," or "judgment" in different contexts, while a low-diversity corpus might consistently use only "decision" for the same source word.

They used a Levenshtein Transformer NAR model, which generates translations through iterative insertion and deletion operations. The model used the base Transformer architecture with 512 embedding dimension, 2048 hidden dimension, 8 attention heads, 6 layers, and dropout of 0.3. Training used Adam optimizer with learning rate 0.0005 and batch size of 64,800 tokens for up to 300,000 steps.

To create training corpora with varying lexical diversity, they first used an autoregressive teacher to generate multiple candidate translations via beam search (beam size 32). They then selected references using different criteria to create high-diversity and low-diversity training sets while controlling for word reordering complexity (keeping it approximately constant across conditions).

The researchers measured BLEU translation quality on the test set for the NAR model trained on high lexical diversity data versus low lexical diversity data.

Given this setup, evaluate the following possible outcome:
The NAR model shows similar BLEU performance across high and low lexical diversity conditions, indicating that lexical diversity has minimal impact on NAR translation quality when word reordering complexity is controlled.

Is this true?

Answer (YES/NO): NO